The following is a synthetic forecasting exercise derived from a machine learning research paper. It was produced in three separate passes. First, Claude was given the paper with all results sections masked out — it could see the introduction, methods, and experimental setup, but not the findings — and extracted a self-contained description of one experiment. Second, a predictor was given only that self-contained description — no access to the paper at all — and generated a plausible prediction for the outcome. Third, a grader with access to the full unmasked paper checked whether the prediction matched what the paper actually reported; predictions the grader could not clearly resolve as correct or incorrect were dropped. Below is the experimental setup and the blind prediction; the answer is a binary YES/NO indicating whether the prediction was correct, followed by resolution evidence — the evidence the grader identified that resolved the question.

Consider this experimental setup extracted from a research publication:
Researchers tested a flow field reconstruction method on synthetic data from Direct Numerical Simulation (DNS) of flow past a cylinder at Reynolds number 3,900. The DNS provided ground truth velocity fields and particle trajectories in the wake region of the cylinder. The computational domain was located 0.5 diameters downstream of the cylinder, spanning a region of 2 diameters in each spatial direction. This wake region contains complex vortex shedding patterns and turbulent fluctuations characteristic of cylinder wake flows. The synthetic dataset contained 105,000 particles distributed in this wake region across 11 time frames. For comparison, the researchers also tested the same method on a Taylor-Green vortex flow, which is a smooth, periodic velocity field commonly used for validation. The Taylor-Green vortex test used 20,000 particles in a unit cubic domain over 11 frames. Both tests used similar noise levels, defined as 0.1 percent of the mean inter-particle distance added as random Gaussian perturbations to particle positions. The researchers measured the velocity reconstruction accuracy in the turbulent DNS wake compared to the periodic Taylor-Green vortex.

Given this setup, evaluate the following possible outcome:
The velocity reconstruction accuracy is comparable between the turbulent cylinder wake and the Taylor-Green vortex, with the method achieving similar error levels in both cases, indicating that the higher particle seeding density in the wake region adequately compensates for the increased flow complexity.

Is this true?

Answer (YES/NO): NO